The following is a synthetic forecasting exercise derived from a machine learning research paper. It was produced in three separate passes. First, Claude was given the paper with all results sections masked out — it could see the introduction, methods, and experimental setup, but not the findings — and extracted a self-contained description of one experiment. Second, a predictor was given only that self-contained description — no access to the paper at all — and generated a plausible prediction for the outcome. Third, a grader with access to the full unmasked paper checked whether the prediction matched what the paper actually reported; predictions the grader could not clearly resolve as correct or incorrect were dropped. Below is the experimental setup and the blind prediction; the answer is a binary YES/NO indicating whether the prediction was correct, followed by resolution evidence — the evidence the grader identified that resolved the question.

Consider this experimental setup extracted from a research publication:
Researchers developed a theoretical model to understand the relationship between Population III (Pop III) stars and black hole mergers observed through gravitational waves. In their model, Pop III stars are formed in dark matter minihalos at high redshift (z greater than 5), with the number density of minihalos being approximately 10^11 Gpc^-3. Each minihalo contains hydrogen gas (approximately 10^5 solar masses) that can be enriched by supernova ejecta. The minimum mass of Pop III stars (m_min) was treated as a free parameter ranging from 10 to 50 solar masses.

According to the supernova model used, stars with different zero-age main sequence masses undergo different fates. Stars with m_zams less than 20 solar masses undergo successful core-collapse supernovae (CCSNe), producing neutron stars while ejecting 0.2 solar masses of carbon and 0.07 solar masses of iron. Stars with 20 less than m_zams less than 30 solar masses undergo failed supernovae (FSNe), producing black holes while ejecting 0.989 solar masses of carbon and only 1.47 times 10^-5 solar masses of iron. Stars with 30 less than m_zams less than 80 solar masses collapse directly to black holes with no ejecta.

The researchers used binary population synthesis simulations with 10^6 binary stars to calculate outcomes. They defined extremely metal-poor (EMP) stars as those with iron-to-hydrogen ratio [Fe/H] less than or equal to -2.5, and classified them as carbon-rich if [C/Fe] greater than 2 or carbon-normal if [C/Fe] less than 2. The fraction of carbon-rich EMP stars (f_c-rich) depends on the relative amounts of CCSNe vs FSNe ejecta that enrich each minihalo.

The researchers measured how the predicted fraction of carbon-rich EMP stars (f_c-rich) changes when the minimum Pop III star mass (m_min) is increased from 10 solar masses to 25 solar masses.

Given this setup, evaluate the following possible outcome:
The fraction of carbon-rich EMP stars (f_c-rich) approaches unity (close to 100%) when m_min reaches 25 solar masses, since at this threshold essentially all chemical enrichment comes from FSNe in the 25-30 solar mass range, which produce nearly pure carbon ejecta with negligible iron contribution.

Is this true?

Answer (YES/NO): NO